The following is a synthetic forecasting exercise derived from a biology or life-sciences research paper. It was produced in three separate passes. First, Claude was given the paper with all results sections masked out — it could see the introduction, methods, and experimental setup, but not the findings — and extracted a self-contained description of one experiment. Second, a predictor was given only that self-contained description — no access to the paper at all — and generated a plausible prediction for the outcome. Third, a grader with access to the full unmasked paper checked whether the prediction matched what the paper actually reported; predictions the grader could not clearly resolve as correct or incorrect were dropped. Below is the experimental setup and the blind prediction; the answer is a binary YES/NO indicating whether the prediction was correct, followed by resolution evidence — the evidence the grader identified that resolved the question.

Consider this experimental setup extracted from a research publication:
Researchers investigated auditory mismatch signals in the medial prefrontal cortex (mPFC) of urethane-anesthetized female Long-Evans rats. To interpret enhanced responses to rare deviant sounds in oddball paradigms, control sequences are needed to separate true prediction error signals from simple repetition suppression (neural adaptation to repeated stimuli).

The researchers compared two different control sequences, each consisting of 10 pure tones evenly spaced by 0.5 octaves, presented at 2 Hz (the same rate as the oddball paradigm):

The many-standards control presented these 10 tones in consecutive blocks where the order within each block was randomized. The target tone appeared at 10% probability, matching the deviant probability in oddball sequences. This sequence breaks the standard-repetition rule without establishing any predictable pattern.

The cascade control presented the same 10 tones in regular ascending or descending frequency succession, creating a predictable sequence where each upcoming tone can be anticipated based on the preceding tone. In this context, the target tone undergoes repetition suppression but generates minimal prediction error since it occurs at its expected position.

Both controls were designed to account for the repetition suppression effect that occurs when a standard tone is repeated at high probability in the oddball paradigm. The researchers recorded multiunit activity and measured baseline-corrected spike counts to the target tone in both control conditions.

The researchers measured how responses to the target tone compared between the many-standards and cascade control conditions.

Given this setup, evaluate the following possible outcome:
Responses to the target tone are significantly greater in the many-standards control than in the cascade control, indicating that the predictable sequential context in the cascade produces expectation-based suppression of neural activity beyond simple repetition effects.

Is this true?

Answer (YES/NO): NO